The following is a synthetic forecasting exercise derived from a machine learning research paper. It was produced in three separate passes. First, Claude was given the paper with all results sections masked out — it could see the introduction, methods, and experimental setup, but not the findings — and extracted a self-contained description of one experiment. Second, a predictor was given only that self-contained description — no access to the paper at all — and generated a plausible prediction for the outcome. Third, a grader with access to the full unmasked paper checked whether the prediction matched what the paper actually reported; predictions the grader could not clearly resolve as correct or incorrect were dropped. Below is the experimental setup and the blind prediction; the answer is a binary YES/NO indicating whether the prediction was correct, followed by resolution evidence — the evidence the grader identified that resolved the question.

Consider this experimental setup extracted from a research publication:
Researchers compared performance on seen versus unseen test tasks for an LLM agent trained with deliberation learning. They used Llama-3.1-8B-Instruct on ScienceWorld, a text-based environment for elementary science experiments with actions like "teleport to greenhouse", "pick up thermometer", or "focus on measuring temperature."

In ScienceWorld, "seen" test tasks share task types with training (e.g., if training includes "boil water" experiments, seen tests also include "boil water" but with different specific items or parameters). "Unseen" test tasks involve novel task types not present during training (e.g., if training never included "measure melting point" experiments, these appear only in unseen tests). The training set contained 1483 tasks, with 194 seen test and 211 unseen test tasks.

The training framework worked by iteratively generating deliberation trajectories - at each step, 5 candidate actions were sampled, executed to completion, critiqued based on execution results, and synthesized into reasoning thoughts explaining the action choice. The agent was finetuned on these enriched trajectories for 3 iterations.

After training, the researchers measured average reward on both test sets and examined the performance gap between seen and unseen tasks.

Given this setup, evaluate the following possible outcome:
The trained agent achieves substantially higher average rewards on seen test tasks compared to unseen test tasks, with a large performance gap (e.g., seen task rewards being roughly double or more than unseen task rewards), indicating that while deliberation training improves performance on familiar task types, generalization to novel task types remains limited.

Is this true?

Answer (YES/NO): NO